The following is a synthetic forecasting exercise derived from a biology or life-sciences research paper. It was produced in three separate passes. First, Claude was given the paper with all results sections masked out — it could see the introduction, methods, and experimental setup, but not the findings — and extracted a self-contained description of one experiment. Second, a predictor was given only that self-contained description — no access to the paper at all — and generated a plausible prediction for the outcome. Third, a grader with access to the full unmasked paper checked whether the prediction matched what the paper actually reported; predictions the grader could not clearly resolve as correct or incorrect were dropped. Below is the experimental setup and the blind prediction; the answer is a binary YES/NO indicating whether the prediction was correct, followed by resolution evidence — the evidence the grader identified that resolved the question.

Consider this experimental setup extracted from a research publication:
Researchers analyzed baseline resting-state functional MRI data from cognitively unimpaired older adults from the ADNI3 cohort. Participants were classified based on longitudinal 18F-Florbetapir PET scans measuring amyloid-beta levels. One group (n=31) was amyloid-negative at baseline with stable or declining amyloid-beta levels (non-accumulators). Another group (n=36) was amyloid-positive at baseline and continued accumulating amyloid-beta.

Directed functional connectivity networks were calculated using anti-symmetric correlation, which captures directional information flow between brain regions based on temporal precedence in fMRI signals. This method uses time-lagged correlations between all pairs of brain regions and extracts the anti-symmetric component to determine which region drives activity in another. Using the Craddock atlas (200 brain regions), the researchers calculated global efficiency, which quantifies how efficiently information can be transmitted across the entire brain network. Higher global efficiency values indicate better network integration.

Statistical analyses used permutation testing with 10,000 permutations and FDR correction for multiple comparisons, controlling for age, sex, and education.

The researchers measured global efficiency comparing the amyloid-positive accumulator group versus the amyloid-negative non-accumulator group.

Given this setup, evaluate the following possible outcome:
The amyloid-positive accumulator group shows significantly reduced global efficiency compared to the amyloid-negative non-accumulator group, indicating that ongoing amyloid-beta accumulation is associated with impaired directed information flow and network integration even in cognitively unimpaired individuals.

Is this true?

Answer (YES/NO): YES